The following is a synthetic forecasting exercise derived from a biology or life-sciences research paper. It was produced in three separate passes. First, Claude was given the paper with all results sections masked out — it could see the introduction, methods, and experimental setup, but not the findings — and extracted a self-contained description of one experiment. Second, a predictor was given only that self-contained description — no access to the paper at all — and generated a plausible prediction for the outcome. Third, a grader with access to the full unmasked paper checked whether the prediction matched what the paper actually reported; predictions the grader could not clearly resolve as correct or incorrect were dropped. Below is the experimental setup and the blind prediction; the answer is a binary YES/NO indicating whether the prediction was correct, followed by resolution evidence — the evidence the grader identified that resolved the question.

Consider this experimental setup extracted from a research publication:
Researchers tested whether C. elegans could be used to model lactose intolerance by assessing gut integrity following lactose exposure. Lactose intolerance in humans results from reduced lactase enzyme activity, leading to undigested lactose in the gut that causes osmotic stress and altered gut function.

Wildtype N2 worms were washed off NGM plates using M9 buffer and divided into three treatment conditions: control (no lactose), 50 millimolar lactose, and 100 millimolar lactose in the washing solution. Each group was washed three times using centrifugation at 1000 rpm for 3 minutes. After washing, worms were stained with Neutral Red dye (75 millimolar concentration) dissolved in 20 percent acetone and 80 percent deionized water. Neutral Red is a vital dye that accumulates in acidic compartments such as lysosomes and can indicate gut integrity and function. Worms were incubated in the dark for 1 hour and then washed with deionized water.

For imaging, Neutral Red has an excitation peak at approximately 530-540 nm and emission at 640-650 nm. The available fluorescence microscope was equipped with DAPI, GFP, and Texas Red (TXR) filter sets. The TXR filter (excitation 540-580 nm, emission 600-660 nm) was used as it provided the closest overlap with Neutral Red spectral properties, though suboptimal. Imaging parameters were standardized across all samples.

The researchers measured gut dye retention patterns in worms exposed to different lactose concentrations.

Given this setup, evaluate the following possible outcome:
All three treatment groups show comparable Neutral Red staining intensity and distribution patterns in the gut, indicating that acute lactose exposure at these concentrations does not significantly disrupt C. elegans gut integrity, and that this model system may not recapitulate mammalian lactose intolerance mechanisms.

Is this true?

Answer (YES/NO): NO